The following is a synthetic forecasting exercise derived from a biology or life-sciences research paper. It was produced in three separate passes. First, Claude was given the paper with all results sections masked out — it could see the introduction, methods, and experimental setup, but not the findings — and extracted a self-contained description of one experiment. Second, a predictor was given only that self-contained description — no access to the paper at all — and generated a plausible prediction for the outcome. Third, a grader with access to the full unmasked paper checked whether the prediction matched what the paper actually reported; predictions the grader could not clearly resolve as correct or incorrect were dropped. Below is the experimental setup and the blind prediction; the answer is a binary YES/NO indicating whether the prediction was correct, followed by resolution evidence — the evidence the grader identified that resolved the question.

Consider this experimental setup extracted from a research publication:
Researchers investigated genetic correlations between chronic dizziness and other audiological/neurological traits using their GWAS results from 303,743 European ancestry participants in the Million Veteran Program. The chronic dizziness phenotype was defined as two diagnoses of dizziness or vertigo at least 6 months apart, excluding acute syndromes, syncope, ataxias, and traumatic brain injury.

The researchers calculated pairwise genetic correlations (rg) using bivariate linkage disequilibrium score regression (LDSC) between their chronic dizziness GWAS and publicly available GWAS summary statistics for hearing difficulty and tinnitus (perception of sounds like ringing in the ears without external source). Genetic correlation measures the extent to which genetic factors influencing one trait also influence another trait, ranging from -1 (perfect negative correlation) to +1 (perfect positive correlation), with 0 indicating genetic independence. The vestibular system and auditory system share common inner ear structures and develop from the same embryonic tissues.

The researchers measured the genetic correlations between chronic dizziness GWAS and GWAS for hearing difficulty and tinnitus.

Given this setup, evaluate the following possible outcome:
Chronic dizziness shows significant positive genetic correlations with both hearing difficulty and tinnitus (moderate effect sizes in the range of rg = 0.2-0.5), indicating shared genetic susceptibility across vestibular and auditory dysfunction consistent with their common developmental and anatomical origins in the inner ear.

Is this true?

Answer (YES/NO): YES